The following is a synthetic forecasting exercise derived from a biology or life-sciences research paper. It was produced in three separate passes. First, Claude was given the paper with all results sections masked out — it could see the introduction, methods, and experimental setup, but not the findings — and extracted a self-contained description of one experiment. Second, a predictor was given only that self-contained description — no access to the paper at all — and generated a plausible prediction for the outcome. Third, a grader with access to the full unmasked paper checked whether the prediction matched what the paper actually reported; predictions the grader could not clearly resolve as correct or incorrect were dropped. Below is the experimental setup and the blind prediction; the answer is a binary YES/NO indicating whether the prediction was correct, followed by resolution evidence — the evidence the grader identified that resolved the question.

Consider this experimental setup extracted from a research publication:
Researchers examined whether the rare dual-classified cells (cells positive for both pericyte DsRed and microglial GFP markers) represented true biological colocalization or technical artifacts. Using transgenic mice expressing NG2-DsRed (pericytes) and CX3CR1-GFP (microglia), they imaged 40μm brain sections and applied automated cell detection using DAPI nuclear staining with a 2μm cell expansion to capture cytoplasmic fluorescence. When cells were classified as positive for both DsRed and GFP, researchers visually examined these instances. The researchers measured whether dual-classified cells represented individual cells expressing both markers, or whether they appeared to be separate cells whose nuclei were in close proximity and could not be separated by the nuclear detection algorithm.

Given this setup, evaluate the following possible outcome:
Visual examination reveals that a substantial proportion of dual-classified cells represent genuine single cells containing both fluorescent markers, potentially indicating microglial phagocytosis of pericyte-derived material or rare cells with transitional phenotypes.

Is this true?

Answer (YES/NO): NO